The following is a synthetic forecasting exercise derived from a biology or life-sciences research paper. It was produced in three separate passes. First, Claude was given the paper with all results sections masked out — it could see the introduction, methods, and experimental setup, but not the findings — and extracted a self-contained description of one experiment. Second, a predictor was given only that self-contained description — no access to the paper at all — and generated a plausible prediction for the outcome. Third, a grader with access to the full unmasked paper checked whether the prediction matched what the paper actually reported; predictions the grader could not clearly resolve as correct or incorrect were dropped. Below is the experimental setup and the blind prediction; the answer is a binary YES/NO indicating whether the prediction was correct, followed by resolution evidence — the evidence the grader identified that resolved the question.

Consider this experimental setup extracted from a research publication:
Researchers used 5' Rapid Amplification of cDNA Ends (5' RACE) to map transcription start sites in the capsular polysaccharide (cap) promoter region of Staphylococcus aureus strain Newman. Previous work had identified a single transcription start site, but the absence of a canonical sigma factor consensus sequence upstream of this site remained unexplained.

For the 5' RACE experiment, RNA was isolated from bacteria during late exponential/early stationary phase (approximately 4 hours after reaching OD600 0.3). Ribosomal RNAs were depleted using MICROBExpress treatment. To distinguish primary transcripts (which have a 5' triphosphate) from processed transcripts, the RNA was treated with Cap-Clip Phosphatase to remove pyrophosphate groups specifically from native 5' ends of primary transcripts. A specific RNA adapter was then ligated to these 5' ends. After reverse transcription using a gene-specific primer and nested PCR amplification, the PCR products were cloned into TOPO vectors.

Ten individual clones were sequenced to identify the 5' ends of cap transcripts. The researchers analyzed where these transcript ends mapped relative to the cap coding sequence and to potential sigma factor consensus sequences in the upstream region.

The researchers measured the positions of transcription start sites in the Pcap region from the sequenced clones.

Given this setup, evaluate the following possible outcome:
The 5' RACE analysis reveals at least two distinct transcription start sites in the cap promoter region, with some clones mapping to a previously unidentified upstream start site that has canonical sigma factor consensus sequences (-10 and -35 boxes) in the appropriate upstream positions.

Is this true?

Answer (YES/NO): YES